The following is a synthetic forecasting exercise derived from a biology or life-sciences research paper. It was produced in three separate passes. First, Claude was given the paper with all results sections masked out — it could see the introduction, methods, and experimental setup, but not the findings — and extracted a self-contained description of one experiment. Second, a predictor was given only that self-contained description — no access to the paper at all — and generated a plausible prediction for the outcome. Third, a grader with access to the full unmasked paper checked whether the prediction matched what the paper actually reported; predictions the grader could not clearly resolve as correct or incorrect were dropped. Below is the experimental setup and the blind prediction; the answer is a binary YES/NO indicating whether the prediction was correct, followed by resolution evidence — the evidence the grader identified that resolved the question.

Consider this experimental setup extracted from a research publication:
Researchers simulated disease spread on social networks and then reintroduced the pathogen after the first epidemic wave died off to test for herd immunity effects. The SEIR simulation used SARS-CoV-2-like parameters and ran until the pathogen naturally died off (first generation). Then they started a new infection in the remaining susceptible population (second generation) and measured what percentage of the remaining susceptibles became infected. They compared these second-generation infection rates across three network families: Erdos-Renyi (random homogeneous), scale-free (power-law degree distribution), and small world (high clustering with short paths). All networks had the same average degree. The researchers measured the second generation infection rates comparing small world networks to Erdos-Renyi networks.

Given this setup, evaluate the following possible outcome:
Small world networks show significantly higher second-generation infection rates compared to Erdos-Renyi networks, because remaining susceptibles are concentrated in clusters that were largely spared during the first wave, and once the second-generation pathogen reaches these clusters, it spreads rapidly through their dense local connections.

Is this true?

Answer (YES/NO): NO